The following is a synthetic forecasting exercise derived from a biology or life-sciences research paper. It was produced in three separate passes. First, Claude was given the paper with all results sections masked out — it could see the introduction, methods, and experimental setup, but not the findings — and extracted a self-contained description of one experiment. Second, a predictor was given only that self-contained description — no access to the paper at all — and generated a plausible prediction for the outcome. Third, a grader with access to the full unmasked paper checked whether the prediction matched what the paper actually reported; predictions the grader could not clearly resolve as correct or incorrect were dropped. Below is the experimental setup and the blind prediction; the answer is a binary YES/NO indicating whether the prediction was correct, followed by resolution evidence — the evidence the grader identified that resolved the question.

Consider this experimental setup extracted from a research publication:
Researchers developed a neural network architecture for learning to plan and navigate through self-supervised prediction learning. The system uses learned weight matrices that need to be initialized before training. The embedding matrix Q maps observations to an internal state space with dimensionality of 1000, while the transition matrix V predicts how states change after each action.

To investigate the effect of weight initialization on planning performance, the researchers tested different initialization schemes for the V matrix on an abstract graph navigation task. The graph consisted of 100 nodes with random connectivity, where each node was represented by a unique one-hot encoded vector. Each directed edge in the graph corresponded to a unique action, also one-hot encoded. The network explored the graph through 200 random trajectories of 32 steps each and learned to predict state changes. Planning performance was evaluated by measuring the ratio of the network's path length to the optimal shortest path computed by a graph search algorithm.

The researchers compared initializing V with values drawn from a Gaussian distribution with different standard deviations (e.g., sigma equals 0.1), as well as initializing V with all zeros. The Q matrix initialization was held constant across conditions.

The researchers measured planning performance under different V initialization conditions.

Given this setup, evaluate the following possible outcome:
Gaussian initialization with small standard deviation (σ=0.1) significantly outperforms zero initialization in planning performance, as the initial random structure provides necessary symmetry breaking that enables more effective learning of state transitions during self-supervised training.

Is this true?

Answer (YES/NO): NO